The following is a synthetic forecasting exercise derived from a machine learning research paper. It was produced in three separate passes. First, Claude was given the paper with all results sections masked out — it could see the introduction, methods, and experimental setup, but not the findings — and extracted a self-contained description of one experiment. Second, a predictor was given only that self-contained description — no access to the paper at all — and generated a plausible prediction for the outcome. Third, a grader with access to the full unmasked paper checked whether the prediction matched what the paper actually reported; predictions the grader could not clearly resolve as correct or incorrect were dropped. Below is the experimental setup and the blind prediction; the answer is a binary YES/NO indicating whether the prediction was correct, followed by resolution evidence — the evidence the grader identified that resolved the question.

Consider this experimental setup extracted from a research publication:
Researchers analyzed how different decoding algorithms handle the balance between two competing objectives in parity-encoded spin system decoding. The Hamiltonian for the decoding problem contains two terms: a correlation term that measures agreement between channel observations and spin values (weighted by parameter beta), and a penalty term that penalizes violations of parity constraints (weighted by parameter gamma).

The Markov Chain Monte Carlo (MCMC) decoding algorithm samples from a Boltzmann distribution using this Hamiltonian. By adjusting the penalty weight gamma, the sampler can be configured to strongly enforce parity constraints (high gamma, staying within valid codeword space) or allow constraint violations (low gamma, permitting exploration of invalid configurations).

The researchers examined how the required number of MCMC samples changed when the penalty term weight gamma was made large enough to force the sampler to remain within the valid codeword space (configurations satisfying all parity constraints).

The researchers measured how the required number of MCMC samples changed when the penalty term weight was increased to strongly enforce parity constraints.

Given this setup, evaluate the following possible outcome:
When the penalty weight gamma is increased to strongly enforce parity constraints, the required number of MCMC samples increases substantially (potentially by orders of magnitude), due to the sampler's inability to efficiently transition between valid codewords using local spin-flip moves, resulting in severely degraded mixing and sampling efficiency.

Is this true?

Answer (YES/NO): YES